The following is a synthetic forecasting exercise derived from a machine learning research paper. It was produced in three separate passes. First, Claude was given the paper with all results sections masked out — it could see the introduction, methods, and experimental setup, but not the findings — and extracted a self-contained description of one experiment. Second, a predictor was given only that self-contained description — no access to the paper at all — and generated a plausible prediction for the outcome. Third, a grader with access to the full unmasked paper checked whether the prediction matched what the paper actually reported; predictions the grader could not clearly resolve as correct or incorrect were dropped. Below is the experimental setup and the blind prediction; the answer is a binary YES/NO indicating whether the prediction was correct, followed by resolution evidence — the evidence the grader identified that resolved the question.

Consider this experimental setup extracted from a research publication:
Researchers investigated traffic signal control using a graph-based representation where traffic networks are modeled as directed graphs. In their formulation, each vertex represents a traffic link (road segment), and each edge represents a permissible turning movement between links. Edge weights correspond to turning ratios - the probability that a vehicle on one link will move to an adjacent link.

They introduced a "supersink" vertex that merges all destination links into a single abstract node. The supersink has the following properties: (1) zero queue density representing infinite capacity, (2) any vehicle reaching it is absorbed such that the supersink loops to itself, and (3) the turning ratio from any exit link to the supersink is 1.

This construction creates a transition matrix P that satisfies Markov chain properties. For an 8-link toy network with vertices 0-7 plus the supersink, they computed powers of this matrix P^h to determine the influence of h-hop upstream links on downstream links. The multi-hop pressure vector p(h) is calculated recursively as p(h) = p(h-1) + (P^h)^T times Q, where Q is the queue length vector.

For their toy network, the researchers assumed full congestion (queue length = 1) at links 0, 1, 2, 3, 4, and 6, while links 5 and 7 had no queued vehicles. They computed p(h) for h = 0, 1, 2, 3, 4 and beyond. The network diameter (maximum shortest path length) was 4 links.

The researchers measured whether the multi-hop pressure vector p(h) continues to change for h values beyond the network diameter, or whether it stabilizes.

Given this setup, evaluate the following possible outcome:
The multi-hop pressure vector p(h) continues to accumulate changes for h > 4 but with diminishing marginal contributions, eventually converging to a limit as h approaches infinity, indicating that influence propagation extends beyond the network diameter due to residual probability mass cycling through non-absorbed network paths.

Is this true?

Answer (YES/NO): NO